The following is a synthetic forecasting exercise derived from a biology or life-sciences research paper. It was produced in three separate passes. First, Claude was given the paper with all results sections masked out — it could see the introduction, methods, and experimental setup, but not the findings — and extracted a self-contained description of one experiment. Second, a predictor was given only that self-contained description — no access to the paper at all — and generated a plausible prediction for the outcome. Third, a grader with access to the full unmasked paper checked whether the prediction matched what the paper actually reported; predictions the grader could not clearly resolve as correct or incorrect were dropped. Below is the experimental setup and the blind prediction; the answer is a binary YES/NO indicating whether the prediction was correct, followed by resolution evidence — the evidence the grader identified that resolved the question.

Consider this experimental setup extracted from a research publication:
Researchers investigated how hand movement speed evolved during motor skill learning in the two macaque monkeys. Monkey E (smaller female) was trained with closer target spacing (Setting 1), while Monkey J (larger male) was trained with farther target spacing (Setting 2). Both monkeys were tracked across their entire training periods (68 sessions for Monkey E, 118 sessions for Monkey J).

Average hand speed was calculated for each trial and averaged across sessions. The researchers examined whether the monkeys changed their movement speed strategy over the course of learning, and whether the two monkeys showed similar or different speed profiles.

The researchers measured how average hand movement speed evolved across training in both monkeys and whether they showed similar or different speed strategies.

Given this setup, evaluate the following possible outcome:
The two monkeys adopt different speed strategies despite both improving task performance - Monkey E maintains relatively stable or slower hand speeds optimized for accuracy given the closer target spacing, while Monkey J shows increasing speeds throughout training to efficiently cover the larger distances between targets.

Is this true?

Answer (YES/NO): NO